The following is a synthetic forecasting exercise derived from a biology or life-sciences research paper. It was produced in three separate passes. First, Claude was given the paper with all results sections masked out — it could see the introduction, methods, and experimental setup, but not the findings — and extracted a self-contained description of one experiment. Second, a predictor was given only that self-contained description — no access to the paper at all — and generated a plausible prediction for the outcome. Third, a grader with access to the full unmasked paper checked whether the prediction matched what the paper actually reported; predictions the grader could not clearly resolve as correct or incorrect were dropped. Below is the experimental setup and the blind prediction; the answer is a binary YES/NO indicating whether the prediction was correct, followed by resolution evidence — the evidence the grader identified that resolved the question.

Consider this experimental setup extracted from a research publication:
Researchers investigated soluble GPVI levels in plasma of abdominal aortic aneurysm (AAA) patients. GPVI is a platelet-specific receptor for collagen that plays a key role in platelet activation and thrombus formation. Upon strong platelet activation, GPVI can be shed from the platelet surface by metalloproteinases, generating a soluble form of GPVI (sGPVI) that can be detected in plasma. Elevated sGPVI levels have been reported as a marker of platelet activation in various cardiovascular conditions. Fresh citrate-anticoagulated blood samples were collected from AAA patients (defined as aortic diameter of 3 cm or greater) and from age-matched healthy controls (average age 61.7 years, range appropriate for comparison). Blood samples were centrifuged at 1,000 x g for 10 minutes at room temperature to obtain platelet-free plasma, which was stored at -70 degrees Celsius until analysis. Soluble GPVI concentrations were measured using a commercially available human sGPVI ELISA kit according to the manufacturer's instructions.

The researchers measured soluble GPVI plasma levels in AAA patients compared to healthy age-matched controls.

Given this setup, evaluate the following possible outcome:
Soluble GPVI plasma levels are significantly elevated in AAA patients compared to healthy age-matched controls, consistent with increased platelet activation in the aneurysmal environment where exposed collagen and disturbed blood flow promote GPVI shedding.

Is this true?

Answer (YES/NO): YES